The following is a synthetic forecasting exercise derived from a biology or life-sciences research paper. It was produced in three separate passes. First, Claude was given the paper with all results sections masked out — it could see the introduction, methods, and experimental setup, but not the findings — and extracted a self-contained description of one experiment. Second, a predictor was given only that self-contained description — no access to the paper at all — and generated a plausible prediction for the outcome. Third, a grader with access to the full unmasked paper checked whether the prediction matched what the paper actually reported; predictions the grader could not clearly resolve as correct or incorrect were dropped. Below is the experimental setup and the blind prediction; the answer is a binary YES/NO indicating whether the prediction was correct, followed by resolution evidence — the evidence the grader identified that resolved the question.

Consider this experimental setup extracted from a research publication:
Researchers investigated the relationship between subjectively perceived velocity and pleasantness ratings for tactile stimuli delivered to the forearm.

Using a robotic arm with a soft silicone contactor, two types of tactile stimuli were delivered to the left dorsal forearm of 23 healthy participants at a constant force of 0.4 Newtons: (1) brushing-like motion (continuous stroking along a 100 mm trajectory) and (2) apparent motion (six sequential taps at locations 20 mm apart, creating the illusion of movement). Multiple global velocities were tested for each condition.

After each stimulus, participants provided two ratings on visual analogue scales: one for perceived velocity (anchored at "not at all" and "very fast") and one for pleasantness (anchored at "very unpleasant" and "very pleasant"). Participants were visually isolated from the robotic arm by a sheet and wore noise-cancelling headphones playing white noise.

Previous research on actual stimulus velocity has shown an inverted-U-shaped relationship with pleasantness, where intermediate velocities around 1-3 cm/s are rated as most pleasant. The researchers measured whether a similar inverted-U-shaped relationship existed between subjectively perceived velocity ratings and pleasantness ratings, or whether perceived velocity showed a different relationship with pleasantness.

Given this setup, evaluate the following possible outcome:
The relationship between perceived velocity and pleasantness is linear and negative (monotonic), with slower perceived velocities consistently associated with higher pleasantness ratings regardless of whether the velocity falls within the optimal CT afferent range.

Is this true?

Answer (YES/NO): NO